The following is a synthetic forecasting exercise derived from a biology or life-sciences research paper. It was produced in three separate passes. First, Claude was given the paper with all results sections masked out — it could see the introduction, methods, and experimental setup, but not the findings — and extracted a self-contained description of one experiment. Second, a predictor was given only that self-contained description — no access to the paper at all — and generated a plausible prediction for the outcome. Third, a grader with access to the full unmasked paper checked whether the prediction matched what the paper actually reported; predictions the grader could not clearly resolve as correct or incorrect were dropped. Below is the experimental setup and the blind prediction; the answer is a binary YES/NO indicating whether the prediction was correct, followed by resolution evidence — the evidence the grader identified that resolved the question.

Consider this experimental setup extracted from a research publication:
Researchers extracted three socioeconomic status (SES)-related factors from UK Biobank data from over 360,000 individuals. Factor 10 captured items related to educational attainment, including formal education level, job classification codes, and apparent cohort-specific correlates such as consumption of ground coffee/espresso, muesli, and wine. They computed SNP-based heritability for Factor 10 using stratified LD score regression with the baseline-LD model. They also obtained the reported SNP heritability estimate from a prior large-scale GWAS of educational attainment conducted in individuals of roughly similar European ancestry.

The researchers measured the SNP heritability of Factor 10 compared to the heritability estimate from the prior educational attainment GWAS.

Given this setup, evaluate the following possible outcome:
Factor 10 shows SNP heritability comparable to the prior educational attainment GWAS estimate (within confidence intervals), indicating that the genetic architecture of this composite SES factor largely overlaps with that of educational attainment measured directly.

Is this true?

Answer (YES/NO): NO